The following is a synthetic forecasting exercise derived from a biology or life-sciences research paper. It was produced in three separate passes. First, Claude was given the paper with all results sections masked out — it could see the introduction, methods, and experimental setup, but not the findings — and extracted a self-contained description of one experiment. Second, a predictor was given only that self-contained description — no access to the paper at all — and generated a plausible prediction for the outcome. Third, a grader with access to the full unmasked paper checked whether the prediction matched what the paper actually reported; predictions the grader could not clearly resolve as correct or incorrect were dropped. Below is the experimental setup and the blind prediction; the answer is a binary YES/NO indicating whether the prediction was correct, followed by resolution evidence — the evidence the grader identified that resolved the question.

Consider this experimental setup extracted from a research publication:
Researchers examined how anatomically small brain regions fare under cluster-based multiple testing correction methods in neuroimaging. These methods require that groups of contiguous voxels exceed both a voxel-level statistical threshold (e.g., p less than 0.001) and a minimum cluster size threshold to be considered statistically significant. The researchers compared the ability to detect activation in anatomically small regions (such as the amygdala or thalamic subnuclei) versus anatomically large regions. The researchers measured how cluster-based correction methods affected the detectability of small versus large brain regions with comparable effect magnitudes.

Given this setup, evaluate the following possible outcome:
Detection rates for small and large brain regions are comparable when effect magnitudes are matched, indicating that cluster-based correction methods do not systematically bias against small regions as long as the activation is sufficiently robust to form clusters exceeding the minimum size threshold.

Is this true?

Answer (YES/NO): NO